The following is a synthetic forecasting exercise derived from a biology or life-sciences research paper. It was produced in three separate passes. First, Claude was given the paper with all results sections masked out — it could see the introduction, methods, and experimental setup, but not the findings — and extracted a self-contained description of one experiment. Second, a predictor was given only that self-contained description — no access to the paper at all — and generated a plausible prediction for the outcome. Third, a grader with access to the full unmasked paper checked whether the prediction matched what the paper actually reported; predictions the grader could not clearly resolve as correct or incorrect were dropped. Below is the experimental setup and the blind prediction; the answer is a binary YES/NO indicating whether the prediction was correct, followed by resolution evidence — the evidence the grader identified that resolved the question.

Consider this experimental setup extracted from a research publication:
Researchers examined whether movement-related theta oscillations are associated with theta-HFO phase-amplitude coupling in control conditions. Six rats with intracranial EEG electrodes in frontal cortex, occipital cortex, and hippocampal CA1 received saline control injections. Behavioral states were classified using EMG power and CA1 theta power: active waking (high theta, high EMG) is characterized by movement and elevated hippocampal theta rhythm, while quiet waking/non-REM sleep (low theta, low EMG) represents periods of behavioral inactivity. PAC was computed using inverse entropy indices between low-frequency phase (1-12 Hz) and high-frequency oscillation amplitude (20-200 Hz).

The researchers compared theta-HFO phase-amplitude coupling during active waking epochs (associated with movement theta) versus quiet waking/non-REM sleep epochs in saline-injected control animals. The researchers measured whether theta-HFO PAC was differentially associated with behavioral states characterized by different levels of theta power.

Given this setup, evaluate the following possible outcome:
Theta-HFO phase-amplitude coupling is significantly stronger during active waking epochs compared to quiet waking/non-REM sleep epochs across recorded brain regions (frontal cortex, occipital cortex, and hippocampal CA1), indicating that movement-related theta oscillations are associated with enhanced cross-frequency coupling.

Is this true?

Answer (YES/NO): YES